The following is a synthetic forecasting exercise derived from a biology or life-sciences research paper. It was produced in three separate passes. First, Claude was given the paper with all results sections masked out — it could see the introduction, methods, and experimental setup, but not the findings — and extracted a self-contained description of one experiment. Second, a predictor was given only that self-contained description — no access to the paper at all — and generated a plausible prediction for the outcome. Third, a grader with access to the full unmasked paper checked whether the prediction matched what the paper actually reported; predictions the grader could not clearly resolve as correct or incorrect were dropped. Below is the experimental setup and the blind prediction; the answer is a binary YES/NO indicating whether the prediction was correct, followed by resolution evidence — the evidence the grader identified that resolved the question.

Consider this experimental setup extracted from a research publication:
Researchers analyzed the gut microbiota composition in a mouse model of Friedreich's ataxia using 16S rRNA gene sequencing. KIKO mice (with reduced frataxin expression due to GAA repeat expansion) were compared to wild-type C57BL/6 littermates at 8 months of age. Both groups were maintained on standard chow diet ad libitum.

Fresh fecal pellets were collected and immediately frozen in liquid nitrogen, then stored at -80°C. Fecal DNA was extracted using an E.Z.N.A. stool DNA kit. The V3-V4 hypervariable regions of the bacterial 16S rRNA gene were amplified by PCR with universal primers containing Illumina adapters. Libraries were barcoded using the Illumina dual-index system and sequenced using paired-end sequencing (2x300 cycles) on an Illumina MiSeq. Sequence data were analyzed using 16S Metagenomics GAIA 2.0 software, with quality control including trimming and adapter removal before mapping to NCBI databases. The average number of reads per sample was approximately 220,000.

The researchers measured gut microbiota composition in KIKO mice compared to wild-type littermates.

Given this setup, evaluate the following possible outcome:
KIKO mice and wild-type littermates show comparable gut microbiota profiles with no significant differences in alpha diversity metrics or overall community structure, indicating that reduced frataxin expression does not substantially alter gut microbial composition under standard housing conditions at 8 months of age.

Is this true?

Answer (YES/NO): NO